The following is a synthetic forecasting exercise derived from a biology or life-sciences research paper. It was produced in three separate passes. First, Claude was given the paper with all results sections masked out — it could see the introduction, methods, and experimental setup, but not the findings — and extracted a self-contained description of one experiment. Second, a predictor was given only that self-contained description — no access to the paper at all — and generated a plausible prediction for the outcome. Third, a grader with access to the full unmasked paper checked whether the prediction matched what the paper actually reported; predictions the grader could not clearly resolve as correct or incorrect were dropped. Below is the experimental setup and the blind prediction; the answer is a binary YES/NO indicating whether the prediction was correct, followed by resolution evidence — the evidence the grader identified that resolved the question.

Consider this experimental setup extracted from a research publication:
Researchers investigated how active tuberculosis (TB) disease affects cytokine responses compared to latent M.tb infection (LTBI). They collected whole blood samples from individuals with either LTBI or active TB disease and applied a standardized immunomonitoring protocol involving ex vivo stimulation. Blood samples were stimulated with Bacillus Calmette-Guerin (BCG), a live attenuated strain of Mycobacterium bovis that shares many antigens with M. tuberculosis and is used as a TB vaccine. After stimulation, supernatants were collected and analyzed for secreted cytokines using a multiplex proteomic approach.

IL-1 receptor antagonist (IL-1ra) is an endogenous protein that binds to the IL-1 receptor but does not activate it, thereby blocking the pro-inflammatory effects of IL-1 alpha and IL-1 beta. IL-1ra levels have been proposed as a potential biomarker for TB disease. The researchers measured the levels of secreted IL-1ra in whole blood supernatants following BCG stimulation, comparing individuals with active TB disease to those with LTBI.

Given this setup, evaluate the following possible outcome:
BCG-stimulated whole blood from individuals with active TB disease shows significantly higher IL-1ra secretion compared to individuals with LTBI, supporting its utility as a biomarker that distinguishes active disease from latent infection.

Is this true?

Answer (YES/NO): YES